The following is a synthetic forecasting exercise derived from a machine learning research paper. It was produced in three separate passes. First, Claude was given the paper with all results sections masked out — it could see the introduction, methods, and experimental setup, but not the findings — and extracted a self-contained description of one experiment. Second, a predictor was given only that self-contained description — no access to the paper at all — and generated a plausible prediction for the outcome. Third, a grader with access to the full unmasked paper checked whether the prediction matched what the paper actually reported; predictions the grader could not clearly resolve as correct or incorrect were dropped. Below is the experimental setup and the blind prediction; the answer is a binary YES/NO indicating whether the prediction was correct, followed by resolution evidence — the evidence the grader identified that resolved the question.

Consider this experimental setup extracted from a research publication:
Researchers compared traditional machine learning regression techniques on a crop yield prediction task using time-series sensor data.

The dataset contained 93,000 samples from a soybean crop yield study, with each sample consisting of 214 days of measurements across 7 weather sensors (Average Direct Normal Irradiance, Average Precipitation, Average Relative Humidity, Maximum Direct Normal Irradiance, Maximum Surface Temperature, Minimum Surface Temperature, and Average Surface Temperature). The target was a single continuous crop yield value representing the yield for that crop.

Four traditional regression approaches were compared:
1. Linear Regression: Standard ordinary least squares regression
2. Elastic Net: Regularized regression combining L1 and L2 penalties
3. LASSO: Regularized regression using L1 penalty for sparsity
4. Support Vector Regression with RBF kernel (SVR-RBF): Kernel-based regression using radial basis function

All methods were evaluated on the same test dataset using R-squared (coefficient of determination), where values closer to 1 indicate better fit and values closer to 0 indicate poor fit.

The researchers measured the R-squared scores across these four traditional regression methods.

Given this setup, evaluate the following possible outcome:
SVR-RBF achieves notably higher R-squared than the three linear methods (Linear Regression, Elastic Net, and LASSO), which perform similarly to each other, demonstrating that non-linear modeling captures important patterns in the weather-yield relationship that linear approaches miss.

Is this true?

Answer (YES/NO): NO